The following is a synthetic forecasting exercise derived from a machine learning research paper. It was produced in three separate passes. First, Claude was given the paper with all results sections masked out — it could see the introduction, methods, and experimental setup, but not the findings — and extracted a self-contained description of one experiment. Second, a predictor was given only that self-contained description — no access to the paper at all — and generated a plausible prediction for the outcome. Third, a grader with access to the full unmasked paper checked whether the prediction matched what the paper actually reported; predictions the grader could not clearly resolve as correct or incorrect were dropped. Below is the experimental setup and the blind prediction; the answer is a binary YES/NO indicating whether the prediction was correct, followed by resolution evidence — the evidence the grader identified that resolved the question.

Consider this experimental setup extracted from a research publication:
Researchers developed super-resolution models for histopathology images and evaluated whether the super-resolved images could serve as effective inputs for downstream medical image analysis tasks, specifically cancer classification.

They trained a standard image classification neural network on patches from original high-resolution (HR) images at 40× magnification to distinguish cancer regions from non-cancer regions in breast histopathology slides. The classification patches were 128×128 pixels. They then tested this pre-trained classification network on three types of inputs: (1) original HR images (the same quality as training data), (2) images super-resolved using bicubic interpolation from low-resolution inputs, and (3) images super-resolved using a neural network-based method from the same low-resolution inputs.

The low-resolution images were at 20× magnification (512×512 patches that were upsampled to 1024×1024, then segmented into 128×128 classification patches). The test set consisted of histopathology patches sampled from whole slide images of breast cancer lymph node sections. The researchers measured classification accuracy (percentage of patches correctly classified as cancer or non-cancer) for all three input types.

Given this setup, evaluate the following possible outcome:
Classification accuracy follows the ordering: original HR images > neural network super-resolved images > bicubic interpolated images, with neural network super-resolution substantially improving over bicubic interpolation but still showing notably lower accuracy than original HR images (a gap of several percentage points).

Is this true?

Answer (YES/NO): YES